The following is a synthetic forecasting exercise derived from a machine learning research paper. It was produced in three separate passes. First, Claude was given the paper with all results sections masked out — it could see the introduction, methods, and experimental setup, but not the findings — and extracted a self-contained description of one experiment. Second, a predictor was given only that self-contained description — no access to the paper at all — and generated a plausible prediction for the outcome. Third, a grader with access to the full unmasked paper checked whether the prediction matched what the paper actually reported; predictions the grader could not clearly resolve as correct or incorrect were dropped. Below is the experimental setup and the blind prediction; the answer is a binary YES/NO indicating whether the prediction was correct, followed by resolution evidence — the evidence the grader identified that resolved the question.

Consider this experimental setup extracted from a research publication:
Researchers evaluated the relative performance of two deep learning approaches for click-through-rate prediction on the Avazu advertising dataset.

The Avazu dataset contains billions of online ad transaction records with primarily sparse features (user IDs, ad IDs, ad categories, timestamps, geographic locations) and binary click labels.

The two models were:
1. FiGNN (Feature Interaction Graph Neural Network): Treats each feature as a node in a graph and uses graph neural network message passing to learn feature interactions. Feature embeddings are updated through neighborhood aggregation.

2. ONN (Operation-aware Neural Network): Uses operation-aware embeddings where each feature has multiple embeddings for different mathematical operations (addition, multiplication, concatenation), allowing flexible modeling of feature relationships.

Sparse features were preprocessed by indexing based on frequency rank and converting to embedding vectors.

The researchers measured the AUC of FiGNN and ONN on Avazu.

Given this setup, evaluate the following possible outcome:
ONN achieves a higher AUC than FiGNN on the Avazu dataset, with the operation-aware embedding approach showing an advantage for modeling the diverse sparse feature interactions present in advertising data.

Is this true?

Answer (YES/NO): NO